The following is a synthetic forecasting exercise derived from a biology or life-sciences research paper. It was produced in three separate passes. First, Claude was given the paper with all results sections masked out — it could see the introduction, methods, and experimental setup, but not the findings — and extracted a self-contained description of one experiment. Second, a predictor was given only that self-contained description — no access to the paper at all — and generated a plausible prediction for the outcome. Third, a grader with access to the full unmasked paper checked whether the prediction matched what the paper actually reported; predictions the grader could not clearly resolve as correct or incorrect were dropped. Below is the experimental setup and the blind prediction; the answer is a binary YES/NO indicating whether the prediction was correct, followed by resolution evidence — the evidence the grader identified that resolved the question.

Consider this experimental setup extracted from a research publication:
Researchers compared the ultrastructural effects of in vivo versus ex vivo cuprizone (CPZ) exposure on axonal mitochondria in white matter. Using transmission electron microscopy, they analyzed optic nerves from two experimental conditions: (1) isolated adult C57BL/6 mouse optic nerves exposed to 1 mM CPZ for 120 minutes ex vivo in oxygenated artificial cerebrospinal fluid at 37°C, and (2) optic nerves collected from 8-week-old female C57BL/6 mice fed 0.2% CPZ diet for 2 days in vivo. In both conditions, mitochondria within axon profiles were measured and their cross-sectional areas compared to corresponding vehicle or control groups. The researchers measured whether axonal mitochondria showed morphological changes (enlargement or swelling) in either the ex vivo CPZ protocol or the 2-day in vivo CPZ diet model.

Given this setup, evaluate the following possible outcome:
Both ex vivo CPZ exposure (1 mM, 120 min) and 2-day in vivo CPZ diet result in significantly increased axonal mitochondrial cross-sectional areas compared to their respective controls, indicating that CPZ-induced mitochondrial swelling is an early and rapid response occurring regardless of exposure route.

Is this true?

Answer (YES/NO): NO